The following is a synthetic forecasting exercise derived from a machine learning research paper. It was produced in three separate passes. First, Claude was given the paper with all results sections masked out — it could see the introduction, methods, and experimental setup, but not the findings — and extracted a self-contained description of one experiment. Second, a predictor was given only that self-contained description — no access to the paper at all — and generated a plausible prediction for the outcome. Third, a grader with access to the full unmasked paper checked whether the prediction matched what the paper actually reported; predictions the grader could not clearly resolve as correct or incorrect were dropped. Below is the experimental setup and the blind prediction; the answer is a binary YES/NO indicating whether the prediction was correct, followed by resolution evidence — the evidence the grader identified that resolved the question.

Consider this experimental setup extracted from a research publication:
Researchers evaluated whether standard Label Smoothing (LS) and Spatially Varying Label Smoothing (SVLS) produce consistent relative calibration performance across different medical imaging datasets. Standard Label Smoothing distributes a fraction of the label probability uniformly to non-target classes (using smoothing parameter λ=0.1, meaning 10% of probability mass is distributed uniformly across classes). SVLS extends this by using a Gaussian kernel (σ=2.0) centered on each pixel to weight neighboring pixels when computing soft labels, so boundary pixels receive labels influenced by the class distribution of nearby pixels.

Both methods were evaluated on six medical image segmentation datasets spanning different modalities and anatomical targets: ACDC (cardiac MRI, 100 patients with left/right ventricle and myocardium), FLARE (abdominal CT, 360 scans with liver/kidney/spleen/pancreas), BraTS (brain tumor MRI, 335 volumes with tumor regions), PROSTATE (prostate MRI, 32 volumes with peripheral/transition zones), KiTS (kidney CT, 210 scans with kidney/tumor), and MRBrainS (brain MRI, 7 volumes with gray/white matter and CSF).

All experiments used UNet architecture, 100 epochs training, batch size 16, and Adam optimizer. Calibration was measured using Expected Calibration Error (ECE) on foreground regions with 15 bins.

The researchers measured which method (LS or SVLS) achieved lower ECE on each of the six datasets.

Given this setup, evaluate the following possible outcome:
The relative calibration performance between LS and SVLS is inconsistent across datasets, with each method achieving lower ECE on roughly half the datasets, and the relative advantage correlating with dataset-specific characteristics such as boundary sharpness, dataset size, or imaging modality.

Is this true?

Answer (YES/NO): NO